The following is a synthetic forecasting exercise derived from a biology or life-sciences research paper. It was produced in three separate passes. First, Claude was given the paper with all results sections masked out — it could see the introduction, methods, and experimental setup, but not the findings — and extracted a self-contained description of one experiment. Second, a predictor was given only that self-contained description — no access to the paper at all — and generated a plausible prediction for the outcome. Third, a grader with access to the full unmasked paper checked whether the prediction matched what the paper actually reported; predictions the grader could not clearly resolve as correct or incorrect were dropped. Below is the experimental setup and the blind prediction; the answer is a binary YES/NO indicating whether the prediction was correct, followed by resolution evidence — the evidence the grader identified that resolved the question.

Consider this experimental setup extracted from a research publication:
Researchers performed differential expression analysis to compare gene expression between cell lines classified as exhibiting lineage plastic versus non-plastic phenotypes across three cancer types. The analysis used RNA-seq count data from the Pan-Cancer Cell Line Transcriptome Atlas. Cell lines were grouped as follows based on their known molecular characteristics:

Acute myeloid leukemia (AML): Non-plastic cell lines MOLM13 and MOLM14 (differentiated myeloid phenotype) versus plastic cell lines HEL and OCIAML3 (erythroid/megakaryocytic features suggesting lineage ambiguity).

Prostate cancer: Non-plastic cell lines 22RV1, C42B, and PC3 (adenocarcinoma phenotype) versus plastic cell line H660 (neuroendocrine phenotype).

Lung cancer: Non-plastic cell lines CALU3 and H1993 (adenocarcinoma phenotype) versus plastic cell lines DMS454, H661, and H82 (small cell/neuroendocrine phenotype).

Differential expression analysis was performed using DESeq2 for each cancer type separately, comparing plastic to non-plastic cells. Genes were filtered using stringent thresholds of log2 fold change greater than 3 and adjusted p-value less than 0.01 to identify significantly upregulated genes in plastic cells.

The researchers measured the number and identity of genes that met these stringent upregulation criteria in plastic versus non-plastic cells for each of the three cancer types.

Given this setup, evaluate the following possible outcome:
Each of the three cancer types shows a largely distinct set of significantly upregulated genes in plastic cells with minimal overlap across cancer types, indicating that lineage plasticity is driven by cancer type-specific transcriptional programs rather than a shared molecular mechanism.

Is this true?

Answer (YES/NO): NO